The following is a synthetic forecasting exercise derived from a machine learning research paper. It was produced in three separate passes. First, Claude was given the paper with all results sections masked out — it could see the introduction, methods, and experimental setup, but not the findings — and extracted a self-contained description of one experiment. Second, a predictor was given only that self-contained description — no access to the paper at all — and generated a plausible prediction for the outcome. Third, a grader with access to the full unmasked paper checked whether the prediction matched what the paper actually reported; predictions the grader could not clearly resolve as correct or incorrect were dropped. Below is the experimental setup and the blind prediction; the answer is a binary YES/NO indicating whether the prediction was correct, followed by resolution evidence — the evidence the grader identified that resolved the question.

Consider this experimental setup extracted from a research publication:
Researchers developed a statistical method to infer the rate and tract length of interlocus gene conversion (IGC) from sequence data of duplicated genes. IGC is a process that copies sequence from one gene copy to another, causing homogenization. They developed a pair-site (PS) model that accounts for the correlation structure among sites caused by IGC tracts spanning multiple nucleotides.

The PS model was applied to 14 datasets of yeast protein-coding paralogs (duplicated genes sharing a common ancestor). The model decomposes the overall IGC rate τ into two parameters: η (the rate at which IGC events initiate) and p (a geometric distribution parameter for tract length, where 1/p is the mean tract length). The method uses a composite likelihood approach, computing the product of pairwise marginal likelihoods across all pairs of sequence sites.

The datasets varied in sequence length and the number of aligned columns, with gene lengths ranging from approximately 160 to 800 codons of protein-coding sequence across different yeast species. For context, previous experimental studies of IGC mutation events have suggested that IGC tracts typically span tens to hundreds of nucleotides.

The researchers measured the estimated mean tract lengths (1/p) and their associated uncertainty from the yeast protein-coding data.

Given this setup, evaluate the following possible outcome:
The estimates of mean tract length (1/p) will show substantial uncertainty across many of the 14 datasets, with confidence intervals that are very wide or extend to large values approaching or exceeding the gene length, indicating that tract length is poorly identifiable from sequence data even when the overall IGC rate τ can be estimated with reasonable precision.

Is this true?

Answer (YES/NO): YES